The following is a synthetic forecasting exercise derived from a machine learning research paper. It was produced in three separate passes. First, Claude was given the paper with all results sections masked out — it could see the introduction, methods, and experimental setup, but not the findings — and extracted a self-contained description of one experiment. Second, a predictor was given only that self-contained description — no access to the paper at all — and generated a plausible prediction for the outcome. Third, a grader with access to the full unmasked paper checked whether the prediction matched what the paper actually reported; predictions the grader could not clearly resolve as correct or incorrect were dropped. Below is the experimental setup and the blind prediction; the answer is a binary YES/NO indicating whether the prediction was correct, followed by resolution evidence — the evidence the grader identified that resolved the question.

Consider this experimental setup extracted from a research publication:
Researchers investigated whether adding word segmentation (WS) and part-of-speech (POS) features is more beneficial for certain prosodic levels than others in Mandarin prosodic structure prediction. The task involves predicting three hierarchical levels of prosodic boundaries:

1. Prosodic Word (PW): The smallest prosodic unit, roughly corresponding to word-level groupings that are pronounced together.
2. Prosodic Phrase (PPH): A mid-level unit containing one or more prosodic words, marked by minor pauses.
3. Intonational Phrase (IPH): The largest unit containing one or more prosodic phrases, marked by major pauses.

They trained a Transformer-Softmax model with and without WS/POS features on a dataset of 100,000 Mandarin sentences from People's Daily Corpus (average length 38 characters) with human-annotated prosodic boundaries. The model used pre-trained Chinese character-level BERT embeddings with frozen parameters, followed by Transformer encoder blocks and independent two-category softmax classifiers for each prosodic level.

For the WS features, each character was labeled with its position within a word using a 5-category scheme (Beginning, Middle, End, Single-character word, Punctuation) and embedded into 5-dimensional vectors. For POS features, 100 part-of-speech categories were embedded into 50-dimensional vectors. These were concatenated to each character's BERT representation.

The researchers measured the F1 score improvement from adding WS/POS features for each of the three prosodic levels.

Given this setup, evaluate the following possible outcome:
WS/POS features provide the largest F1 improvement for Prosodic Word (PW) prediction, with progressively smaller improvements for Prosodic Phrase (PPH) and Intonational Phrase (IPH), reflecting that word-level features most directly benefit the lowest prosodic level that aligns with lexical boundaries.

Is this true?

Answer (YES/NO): YES